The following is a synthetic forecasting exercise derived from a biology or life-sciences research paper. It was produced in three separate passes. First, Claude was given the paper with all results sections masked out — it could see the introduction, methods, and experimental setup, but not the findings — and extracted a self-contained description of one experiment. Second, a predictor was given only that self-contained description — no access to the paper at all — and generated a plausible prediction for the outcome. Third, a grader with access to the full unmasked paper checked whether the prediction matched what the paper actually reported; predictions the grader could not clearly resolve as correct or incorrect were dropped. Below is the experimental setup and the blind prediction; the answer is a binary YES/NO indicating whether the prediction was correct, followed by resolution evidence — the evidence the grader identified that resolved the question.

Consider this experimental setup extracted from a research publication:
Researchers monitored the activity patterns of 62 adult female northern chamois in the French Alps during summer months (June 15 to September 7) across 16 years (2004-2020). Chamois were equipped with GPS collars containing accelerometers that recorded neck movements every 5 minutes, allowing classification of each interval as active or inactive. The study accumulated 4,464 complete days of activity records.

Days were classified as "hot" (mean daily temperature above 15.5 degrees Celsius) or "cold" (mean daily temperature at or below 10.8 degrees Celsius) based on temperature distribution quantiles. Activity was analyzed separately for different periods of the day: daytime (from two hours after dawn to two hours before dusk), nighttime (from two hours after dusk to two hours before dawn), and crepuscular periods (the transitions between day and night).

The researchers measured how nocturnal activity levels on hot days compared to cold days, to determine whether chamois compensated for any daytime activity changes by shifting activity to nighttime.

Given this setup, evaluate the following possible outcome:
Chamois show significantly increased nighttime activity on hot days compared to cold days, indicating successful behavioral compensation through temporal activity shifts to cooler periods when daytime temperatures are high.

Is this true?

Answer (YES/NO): YES